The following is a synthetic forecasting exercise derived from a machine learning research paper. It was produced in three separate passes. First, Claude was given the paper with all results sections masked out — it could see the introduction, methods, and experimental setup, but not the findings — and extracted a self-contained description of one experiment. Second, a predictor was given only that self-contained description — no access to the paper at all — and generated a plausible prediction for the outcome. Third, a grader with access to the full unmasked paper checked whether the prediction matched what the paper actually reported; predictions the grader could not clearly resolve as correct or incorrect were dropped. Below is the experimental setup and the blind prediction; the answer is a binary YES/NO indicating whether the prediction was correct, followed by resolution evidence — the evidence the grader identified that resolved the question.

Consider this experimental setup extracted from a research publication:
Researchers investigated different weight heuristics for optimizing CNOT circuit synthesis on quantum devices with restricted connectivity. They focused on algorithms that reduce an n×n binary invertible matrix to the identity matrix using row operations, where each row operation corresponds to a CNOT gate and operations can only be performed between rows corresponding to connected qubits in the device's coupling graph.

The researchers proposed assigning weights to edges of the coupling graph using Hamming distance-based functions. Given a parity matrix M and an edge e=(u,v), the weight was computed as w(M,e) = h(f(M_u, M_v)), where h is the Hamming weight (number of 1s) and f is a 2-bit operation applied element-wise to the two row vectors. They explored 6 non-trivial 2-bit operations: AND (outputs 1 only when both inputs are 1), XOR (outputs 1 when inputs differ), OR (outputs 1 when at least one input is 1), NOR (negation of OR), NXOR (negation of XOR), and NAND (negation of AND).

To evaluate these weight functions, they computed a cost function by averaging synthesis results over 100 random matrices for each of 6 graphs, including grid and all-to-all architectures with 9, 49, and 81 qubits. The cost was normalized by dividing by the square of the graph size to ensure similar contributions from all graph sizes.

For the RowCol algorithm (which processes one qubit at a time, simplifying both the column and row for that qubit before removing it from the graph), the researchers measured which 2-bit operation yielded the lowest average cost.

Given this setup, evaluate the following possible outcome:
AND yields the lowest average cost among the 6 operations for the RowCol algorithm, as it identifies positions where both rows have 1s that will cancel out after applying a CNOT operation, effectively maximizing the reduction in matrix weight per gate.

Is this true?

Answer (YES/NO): NO